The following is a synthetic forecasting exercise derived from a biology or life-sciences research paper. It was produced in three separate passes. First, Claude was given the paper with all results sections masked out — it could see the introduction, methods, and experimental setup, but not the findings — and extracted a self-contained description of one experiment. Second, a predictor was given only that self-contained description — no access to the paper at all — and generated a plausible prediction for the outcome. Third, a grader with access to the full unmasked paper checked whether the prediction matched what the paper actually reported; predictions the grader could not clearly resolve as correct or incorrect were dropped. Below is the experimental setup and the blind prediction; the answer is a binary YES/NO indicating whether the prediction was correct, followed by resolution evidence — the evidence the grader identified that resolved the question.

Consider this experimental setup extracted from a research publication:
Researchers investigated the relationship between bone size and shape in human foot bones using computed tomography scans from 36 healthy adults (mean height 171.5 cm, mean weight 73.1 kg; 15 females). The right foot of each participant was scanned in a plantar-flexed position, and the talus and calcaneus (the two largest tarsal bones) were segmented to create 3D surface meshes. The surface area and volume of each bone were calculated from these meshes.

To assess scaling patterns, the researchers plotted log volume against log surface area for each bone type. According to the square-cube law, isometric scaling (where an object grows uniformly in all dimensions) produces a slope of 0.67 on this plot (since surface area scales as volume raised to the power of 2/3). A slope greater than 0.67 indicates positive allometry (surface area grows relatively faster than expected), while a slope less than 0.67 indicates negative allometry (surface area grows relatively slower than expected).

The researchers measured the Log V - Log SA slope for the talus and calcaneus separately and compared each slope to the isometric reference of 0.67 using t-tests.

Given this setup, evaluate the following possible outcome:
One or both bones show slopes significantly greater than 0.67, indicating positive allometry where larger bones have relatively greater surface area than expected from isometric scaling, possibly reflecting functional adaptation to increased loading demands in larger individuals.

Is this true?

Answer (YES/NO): NO